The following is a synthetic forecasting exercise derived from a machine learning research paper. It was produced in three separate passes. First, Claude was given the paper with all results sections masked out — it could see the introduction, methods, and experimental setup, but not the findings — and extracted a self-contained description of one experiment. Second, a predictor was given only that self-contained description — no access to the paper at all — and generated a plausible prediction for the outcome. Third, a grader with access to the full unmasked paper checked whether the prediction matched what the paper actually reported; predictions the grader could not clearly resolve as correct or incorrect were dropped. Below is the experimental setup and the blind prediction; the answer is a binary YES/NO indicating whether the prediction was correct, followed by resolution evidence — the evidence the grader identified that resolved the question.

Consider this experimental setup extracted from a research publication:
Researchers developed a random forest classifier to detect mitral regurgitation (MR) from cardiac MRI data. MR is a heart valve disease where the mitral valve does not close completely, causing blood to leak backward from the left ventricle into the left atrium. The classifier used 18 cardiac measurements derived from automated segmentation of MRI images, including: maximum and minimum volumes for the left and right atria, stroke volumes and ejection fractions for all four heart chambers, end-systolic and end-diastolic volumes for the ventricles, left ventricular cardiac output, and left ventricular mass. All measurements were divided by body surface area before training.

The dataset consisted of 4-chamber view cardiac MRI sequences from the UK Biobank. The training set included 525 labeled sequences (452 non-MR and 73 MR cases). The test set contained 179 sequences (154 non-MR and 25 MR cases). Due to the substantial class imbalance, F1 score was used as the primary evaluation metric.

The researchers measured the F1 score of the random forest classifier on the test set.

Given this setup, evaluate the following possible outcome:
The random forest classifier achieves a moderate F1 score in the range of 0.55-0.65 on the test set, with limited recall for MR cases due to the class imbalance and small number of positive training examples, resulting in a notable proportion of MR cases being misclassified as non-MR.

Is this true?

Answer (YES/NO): NO